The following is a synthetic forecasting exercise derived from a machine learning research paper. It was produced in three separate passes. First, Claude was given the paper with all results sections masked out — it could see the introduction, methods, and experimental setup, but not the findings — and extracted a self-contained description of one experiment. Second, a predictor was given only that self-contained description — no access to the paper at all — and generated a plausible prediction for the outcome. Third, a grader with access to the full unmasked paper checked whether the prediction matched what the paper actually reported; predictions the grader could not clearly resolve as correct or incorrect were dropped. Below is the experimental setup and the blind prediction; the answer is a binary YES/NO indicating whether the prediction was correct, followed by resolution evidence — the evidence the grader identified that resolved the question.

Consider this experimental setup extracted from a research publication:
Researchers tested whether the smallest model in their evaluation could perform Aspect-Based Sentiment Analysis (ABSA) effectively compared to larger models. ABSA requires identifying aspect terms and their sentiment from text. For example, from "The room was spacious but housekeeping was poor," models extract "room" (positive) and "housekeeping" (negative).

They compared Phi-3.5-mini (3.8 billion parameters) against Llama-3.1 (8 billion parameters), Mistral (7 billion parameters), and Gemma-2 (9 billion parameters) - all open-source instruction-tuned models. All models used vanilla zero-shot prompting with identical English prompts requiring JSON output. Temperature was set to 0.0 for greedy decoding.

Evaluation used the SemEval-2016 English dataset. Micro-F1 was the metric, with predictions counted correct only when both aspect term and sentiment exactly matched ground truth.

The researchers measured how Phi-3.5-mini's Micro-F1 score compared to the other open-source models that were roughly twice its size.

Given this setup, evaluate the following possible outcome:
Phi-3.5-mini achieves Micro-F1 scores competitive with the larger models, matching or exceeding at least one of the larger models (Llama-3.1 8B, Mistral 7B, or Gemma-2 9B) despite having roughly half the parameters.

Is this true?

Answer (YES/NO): YES